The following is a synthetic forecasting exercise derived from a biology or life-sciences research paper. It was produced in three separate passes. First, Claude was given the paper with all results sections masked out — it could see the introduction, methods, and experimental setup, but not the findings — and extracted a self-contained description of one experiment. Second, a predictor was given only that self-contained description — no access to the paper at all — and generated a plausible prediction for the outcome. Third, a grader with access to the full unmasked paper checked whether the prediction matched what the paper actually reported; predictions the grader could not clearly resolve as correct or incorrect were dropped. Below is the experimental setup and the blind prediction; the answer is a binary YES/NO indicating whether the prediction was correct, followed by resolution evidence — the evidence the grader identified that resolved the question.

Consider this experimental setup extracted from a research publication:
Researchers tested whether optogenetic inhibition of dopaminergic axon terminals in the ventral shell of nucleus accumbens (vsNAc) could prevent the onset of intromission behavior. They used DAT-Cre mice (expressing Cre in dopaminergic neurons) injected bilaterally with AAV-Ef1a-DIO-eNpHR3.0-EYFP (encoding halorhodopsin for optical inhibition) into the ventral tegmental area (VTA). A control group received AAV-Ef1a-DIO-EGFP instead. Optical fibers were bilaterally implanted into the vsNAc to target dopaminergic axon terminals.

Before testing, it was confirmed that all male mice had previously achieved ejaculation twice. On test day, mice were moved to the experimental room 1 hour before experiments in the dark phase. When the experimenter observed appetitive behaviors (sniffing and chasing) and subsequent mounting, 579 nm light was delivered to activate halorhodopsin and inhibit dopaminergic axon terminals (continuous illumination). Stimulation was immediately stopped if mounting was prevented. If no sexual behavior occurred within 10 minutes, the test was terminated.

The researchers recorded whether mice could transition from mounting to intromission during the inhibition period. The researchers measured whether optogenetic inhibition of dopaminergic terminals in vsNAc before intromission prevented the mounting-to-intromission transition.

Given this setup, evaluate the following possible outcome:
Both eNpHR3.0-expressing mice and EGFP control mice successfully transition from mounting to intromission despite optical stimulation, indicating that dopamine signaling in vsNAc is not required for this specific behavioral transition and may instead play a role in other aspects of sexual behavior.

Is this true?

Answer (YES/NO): NO